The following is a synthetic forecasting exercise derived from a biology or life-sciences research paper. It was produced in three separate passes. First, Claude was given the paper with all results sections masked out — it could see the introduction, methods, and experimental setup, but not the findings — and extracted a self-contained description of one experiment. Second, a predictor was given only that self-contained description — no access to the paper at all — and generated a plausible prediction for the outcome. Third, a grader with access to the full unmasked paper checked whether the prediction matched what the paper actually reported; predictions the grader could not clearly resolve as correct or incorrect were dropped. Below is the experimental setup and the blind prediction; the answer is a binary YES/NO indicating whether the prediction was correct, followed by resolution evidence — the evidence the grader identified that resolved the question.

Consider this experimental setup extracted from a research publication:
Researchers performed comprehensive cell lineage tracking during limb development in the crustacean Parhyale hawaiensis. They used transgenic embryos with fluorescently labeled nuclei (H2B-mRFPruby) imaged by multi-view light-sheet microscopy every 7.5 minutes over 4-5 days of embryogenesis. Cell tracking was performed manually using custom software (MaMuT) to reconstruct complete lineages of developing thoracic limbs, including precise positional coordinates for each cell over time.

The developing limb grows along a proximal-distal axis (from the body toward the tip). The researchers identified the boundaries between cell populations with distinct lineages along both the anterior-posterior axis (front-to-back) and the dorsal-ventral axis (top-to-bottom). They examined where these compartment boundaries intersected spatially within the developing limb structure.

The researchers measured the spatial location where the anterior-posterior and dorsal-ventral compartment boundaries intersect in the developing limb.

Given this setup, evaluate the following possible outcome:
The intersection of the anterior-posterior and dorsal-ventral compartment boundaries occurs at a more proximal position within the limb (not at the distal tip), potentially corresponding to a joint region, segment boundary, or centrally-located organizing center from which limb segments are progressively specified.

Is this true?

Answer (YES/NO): NO